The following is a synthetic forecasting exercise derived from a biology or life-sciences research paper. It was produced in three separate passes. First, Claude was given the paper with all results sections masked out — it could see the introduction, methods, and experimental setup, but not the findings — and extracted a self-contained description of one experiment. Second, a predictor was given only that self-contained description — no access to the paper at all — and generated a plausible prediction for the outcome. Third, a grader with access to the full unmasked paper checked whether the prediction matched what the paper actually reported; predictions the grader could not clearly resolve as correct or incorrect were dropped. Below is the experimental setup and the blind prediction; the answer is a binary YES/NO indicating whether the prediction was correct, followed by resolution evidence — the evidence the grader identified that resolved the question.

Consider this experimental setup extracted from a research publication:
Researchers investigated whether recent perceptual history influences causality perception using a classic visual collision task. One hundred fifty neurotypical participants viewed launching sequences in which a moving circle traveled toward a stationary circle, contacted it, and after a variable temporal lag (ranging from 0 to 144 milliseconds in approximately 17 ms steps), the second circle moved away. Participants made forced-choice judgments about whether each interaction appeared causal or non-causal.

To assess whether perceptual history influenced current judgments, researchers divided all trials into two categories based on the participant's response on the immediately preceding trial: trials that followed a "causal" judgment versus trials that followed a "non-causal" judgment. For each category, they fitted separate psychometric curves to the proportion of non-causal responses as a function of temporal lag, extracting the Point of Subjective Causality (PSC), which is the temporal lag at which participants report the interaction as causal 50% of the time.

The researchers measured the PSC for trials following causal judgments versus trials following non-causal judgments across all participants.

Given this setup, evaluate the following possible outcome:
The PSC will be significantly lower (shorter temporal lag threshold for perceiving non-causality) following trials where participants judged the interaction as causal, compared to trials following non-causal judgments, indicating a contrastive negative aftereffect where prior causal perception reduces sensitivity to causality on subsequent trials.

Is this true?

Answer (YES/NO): NO